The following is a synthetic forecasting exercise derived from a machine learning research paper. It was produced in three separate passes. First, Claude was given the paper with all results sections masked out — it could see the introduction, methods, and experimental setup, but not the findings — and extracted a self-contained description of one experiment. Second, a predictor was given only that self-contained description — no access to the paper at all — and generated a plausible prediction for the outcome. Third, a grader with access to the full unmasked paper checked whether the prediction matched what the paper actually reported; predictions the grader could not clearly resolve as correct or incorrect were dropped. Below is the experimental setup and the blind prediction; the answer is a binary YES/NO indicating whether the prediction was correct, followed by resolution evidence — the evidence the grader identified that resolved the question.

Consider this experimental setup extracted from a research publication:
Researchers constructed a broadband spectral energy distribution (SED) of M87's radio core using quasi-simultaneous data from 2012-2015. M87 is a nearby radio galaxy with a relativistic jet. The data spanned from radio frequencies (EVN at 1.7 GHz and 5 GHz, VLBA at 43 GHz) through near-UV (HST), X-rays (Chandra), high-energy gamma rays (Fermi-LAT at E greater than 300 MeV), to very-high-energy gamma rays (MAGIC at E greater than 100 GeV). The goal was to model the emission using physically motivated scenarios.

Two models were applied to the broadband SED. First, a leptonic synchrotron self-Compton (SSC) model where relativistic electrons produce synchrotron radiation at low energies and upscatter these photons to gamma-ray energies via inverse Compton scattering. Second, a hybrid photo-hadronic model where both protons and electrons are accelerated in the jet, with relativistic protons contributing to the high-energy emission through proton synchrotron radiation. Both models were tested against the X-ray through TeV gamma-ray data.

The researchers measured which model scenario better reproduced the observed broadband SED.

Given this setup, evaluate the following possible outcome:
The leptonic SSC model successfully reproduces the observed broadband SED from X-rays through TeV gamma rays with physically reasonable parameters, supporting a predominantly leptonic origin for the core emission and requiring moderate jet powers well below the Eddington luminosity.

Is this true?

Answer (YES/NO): NO